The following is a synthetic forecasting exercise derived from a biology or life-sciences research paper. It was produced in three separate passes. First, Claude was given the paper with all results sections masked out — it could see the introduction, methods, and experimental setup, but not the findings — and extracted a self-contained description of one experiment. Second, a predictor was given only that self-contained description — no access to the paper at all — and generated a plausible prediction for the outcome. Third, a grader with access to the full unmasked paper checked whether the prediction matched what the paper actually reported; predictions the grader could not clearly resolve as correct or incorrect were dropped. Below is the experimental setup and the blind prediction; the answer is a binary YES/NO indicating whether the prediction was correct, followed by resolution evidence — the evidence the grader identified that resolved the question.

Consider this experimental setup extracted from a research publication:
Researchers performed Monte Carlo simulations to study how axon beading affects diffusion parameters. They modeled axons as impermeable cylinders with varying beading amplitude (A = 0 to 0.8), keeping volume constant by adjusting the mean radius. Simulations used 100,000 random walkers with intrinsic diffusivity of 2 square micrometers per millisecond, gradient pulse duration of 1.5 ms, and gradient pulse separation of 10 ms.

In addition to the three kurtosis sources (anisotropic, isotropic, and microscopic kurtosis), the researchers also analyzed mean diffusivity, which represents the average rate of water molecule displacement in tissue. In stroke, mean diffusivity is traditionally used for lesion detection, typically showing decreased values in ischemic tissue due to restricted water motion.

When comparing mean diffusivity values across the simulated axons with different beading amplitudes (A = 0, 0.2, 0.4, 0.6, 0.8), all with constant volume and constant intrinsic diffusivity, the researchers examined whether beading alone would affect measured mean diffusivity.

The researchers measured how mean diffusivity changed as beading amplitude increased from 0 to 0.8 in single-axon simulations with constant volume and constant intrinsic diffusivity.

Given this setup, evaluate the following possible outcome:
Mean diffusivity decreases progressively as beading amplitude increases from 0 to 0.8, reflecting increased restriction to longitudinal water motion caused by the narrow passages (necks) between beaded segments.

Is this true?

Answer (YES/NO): YES